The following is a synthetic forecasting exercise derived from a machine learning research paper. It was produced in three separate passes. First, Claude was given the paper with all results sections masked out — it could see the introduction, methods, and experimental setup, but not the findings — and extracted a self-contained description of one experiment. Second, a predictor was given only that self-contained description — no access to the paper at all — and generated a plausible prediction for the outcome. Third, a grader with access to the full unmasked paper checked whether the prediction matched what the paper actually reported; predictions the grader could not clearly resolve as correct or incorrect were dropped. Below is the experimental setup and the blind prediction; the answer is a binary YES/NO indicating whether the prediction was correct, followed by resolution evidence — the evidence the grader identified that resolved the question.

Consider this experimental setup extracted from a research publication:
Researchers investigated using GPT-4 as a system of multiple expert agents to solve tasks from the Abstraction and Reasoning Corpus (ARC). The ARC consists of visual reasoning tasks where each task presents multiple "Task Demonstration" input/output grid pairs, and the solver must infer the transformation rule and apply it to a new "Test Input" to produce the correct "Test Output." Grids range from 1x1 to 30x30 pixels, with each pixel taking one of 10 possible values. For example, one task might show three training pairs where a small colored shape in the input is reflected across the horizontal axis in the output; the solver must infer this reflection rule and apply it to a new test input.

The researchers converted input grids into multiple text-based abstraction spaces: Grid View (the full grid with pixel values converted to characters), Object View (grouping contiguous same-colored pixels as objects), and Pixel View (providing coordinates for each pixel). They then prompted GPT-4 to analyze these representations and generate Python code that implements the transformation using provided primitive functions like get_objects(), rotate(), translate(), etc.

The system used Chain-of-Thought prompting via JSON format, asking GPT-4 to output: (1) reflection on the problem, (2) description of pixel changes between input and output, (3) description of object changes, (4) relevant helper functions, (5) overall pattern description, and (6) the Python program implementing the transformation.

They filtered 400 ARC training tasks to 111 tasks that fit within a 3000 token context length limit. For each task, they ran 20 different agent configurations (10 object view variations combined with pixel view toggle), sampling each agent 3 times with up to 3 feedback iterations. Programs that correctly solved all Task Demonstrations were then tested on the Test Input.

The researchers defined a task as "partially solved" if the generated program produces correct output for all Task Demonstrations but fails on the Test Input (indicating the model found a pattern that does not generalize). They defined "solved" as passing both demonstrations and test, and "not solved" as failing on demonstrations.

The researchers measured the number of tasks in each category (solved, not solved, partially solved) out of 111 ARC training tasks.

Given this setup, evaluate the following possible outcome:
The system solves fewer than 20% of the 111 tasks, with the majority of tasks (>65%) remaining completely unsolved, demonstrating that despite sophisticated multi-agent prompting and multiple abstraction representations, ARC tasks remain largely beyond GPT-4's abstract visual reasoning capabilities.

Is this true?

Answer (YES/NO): NO